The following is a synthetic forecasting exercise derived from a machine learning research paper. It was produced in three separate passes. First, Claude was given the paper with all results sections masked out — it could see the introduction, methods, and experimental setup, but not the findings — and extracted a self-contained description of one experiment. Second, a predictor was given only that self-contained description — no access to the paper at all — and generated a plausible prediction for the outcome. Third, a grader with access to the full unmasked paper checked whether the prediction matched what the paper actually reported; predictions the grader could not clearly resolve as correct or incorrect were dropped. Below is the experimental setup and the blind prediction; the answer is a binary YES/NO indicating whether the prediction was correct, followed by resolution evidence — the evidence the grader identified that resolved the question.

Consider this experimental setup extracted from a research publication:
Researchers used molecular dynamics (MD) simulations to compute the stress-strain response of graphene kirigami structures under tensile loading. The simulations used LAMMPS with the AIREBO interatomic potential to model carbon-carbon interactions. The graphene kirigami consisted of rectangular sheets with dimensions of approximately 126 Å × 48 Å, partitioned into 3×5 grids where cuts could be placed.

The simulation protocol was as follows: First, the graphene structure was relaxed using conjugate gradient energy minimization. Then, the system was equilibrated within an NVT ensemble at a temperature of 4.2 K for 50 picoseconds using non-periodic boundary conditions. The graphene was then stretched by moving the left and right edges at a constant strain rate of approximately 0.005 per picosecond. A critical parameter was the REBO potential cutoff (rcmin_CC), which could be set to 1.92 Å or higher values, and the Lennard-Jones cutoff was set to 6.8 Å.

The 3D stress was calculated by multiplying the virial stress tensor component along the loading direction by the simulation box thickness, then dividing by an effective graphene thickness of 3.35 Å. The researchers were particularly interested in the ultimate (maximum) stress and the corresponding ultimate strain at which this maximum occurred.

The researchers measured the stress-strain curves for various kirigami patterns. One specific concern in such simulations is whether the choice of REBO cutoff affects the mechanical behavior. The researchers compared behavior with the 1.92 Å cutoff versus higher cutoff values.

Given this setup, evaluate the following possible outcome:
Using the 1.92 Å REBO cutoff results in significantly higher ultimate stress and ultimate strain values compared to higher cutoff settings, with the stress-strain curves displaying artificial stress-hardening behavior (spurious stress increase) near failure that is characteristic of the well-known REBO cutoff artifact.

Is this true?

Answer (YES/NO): NO